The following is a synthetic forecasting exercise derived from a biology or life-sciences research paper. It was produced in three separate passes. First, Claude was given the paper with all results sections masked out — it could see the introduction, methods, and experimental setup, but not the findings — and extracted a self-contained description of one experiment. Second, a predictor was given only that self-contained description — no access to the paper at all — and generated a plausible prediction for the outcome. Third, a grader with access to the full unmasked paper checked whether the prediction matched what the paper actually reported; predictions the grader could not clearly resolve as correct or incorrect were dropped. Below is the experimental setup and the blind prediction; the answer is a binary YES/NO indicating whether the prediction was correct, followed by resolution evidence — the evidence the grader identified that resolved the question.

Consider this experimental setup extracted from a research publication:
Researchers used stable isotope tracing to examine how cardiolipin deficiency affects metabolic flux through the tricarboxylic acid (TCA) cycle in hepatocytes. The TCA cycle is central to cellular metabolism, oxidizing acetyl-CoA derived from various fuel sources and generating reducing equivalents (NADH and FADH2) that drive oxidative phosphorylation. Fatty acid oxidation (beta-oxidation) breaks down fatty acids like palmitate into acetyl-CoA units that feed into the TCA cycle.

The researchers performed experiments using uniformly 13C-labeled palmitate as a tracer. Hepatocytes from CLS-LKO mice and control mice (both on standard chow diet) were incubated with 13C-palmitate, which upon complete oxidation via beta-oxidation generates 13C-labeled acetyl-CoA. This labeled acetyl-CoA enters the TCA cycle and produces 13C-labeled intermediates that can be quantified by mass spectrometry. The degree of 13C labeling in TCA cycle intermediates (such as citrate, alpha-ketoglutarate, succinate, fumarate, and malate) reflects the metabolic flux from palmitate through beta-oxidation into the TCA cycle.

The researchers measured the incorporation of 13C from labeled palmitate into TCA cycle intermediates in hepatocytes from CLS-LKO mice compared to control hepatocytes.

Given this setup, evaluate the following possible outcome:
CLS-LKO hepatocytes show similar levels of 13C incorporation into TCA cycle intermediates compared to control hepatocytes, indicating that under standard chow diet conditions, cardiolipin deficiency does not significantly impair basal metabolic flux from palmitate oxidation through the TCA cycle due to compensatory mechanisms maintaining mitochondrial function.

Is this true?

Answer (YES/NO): NO